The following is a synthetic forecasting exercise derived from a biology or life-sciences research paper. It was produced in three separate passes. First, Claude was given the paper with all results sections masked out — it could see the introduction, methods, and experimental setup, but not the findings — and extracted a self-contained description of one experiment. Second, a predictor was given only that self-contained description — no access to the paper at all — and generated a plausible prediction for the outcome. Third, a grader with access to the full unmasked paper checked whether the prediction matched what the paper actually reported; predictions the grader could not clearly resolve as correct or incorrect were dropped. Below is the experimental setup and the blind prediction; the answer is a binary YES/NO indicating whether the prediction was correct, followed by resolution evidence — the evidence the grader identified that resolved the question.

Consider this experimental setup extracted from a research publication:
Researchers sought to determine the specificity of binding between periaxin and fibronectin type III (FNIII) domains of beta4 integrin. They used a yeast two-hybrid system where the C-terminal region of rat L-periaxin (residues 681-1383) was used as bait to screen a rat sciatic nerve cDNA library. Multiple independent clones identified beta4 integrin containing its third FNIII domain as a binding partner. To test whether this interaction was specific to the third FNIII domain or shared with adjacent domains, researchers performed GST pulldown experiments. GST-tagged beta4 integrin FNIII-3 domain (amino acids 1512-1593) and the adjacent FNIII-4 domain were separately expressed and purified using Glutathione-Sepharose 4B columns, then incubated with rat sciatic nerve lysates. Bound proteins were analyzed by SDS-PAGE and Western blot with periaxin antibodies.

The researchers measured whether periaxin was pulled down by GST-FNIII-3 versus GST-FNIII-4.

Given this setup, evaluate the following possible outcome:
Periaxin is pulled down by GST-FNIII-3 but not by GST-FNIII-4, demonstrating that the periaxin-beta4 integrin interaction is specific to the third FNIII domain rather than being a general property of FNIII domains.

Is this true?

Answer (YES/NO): YES